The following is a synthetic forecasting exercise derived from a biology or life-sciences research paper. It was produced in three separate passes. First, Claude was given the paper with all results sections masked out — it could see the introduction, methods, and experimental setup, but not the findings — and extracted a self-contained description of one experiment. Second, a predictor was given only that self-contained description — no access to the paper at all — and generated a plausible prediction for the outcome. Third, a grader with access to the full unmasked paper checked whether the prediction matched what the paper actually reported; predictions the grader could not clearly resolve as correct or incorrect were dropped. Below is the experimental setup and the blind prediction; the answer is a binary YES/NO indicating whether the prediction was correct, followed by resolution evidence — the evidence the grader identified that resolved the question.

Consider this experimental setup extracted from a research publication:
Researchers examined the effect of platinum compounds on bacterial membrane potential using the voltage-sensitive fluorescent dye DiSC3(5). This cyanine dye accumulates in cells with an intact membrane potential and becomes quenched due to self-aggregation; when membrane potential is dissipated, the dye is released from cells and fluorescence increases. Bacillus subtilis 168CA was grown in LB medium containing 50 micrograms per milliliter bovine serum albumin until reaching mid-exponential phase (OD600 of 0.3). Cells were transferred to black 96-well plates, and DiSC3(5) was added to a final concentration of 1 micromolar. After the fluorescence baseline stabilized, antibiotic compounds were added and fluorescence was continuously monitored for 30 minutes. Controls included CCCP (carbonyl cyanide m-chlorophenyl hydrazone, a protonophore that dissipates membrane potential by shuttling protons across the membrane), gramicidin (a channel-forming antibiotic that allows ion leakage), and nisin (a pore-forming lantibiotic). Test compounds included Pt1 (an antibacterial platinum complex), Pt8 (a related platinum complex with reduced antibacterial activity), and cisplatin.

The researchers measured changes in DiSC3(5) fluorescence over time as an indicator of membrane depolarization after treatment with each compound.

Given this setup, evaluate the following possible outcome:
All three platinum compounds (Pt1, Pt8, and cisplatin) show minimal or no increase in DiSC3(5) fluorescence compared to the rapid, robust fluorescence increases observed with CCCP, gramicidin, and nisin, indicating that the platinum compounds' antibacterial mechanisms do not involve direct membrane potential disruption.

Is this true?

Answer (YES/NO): NO